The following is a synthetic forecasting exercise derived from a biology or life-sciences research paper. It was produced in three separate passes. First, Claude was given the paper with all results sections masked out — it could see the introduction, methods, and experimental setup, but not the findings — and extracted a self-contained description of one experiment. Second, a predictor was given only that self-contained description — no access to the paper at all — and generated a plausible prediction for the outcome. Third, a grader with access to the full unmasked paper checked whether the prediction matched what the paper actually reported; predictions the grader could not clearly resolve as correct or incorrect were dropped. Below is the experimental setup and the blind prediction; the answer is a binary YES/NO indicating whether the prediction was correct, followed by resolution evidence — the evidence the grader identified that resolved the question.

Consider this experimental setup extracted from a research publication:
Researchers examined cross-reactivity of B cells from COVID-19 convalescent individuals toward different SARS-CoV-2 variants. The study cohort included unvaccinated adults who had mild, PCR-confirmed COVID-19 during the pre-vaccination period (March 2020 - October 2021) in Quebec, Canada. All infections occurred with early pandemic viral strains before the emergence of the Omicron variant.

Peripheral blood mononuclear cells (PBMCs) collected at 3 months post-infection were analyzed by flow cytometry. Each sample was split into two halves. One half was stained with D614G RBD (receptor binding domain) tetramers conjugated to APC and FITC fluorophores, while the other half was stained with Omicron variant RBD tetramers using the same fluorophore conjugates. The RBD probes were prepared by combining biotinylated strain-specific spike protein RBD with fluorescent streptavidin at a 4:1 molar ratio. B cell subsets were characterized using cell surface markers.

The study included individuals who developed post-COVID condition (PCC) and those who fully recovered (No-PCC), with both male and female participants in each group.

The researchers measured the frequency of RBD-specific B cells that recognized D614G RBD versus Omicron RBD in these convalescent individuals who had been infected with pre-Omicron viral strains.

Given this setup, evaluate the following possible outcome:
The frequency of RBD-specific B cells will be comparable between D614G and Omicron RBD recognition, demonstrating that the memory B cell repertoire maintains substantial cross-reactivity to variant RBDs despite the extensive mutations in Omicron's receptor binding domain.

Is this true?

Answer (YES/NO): NO